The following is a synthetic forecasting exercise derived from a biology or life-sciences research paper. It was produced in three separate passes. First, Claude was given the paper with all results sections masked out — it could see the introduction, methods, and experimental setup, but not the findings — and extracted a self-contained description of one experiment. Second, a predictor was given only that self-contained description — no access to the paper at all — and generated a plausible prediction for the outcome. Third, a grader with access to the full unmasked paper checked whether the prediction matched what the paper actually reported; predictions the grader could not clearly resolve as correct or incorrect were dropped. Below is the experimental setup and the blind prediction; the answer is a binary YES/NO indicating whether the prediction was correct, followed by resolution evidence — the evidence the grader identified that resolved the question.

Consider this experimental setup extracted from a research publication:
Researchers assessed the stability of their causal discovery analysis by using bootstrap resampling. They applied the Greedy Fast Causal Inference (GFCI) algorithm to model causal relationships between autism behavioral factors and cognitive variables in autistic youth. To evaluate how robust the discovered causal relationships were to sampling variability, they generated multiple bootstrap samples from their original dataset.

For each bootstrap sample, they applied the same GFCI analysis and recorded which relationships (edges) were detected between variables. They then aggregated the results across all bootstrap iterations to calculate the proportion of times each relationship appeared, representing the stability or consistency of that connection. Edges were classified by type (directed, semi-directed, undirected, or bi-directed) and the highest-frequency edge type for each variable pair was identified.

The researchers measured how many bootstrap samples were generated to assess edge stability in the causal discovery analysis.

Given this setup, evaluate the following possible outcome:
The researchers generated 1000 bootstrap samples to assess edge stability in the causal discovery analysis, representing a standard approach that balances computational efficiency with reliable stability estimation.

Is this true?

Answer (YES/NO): YES